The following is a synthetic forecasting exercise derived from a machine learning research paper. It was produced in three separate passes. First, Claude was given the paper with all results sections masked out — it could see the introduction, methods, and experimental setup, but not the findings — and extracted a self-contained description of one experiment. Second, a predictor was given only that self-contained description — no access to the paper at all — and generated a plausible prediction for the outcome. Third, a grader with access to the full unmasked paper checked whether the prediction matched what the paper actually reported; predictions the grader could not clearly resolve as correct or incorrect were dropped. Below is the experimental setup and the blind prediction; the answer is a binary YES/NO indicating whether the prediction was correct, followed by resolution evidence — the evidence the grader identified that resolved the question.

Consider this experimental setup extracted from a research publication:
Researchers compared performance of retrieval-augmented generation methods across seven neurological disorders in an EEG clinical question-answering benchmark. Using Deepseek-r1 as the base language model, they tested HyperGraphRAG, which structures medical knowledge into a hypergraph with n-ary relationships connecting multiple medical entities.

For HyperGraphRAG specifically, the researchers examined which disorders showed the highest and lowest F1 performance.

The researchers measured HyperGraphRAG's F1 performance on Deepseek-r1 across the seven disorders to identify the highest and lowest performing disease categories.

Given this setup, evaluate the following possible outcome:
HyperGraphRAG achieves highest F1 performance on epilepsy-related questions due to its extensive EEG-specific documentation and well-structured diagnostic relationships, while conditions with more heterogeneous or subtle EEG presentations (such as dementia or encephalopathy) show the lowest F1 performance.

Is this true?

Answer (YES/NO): NO